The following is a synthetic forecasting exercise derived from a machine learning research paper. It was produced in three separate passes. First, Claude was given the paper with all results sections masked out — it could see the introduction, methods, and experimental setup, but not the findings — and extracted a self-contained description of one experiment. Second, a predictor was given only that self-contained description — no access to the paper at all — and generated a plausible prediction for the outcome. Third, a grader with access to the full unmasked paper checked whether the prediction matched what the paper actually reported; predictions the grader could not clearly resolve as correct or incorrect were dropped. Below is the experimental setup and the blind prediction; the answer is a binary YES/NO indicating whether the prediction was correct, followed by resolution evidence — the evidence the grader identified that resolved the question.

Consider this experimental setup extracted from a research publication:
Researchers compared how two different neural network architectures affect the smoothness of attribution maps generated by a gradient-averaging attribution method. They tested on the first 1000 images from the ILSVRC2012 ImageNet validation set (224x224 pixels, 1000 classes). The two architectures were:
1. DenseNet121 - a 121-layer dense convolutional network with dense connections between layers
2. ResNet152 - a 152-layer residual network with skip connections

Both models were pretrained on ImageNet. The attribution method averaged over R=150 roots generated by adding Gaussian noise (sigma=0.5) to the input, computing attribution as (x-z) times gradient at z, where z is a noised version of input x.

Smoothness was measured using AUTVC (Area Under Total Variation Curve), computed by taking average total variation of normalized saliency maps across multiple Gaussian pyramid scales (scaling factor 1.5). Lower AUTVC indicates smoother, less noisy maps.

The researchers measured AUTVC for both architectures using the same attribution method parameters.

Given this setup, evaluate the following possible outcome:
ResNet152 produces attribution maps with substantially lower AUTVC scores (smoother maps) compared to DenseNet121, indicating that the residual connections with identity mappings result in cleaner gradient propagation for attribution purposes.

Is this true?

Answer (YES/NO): YES